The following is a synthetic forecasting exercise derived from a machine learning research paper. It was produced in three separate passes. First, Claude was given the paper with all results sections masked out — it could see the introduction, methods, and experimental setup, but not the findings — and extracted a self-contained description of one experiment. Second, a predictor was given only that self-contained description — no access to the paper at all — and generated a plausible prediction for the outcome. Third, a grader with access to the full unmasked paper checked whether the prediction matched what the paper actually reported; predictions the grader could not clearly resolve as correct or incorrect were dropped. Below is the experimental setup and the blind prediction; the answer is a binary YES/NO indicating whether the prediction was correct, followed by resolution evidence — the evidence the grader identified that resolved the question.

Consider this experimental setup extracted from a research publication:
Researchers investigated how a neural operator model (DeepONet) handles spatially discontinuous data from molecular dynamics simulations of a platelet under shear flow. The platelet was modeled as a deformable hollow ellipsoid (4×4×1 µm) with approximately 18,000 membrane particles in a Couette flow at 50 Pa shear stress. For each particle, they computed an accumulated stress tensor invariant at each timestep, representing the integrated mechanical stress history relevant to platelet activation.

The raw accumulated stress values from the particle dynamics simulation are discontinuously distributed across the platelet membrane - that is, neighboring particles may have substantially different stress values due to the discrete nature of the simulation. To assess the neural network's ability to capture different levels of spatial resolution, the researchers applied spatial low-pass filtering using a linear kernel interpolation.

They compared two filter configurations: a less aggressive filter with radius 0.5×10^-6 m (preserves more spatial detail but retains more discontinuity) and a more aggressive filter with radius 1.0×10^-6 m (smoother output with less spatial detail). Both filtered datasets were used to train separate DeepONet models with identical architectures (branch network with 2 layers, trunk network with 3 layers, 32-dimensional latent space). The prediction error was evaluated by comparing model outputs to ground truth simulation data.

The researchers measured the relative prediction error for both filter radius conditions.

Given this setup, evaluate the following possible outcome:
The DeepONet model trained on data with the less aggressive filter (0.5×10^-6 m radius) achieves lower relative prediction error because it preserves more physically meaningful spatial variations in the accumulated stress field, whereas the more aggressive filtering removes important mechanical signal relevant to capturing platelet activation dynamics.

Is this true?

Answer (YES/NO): NO